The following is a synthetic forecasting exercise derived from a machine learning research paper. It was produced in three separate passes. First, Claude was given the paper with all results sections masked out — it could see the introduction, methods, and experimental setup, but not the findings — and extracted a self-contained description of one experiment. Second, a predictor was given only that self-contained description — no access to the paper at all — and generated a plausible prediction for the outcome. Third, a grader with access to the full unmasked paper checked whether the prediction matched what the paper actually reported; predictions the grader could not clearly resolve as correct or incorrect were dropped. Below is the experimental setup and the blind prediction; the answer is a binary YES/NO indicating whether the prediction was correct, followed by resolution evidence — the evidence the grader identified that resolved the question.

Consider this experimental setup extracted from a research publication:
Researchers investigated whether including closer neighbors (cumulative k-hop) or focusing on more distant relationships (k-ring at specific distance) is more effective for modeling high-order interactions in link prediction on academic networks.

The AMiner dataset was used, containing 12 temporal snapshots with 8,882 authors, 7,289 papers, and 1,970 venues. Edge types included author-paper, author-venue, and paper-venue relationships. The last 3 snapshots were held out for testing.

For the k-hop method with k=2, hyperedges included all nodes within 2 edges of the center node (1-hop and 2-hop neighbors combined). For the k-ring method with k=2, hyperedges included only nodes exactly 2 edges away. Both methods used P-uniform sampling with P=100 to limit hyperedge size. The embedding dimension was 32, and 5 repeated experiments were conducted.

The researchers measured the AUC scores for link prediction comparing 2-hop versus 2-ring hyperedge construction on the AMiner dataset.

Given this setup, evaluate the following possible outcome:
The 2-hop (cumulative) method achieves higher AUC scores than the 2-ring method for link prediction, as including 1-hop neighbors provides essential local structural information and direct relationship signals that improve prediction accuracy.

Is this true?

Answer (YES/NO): NO